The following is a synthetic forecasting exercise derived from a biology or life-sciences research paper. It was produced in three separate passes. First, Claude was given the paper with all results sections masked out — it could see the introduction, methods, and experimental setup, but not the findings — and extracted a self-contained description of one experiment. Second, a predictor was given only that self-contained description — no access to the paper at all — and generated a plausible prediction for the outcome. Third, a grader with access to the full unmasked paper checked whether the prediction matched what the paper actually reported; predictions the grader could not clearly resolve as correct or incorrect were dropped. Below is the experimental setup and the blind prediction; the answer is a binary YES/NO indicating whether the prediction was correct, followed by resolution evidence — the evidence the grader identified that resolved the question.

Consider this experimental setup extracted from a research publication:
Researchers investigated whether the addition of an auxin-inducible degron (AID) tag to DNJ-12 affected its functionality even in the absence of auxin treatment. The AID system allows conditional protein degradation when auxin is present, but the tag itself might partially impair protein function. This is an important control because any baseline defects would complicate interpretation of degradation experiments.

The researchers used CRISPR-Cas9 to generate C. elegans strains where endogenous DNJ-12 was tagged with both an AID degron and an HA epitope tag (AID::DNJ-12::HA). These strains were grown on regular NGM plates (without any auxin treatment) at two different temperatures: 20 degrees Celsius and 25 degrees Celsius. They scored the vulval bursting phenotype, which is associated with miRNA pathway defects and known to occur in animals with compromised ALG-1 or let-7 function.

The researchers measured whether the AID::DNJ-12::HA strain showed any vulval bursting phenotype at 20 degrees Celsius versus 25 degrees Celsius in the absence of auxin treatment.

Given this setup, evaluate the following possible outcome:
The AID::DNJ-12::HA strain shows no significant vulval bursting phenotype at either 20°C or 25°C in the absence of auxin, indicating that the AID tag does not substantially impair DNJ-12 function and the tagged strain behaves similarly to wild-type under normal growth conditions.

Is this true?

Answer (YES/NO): NO